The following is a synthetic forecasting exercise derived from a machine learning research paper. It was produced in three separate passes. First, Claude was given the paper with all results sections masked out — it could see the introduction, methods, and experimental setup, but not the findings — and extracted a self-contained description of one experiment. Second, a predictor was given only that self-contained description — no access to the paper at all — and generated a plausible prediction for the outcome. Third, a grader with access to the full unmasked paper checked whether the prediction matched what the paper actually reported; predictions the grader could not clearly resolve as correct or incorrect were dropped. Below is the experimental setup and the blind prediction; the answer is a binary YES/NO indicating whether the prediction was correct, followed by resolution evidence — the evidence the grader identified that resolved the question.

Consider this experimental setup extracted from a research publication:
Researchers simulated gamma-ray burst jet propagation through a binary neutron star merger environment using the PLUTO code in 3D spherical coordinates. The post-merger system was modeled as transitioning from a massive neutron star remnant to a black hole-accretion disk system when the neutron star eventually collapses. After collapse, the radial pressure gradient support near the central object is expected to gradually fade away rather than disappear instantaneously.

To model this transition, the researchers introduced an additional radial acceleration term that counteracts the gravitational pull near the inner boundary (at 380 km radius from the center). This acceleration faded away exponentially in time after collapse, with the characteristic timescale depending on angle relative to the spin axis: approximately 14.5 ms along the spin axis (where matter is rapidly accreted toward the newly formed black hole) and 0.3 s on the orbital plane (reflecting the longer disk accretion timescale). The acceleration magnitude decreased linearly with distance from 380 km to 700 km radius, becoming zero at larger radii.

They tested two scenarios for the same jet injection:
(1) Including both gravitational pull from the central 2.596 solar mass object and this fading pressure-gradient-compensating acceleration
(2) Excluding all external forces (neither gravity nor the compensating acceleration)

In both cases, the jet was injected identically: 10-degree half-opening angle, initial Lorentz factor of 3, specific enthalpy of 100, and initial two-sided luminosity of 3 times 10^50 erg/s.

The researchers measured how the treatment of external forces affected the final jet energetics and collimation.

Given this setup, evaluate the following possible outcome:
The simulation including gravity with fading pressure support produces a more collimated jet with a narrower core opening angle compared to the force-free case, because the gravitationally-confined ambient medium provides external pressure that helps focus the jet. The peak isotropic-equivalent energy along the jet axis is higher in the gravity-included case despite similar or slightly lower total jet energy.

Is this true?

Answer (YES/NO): NO